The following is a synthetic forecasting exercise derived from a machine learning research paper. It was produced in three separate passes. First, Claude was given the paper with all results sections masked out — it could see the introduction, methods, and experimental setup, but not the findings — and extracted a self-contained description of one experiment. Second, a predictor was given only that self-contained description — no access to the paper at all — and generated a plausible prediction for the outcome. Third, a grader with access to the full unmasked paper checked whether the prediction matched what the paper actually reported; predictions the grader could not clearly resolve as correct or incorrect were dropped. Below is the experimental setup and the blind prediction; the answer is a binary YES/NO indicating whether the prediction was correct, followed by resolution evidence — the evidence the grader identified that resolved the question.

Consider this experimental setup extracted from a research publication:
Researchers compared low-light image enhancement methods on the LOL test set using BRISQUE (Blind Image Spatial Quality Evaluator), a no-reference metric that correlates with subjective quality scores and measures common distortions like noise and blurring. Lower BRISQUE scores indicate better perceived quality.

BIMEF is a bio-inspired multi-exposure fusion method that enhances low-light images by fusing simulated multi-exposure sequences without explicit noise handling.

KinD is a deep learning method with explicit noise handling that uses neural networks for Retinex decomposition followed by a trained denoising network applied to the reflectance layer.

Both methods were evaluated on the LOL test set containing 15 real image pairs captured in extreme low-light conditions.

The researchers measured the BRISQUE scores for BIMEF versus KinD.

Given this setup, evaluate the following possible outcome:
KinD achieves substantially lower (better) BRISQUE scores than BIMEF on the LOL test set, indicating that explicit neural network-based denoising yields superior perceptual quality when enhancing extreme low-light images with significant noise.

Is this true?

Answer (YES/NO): NO